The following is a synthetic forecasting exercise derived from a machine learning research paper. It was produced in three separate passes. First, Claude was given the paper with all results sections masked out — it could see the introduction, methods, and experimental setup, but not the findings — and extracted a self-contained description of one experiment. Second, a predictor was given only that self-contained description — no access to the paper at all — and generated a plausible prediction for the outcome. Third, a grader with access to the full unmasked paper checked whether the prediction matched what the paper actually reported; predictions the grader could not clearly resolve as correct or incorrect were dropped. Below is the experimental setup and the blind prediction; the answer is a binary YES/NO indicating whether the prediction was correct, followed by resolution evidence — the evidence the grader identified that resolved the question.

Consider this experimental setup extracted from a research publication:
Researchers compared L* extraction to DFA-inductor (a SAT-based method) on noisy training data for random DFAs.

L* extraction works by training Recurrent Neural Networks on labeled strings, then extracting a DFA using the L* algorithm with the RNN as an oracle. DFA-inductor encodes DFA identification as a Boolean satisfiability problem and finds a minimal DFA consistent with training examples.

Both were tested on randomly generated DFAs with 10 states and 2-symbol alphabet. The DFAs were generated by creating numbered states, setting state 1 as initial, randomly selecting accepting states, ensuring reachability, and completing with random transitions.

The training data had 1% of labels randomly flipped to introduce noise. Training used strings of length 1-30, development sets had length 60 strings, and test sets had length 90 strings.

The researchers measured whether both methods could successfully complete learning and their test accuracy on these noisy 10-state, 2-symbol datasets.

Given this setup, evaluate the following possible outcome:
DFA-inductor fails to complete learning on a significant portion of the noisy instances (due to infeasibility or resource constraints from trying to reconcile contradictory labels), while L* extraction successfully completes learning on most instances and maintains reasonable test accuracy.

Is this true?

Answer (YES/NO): YES